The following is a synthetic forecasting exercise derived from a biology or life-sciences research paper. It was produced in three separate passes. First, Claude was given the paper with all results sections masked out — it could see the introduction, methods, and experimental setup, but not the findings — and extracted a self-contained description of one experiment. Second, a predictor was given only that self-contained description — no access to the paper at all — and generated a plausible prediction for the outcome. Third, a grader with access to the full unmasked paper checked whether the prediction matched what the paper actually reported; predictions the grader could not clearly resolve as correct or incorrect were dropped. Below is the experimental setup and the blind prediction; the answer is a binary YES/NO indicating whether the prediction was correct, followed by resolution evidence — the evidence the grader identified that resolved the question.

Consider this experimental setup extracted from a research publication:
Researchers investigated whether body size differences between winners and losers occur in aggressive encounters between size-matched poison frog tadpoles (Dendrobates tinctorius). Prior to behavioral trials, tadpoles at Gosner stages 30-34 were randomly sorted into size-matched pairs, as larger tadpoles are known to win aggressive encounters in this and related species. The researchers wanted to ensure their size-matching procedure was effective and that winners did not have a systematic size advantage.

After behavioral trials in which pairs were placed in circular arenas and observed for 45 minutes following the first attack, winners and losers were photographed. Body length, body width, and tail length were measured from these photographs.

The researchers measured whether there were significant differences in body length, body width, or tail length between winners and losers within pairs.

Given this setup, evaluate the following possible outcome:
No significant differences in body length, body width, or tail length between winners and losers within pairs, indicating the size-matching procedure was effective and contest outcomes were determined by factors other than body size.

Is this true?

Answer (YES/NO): YES